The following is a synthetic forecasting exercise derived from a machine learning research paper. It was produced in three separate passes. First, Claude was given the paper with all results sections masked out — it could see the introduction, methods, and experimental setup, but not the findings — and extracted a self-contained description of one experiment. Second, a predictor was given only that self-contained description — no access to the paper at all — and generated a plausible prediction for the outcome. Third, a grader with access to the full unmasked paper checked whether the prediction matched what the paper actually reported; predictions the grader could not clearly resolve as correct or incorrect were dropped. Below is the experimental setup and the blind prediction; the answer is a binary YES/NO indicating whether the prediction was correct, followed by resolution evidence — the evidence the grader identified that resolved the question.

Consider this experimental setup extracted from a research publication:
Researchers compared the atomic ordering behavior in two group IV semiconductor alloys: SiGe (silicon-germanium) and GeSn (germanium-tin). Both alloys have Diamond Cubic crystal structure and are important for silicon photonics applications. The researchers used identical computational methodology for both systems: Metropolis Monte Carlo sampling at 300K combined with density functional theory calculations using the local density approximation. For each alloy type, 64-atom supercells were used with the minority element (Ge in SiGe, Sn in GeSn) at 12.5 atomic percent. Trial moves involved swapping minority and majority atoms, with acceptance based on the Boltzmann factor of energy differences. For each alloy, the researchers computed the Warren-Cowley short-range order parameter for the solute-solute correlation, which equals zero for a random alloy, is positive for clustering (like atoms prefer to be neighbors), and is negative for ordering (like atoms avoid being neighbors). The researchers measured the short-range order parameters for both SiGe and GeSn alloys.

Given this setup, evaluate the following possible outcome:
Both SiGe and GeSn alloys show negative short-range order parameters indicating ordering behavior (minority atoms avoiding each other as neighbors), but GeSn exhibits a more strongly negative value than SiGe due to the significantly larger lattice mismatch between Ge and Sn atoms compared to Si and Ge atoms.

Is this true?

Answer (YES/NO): NO